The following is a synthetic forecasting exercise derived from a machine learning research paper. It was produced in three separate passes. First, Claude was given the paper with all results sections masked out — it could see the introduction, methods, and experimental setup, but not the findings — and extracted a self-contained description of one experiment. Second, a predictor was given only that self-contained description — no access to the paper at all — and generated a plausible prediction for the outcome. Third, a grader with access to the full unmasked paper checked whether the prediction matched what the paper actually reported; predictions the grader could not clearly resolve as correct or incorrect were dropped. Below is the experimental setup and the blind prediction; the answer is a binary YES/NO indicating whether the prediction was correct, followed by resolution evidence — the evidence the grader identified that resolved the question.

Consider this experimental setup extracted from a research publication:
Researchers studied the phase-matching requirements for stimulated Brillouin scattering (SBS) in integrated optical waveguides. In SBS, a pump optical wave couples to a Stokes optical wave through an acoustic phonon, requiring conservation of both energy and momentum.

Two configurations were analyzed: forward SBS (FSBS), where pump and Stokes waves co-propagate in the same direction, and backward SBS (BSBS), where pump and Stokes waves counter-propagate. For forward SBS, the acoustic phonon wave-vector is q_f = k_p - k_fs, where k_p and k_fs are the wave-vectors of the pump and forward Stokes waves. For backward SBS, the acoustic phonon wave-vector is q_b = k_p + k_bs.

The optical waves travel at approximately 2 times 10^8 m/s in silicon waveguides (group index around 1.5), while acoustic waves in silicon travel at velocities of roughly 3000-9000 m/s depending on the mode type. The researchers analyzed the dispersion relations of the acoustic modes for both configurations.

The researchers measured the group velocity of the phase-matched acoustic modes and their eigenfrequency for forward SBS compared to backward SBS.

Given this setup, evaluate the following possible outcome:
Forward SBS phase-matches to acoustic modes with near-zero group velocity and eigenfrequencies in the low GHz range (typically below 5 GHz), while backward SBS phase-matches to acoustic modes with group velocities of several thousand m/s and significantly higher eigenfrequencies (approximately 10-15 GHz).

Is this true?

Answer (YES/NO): NO